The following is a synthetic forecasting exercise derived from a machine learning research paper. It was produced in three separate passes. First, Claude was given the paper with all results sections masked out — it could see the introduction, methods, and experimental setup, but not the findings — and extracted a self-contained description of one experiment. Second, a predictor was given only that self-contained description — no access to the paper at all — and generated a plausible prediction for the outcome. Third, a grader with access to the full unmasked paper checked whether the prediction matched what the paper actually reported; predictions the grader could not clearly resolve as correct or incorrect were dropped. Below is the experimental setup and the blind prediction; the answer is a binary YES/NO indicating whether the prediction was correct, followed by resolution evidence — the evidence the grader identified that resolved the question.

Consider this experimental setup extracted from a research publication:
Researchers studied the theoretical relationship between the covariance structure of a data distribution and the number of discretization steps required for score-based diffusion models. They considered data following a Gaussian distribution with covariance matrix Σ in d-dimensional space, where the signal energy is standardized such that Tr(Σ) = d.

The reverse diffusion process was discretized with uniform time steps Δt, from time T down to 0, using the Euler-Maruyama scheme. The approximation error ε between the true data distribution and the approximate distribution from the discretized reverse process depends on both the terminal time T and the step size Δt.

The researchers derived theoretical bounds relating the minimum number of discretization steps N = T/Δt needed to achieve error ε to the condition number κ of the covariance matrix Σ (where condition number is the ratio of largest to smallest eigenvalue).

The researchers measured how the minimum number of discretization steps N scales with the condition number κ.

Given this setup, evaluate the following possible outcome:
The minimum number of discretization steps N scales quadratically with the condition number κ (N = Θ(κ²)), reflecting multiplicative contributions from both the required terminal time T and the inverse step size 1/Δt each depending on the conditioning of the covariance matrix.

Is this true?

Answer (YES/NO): NO